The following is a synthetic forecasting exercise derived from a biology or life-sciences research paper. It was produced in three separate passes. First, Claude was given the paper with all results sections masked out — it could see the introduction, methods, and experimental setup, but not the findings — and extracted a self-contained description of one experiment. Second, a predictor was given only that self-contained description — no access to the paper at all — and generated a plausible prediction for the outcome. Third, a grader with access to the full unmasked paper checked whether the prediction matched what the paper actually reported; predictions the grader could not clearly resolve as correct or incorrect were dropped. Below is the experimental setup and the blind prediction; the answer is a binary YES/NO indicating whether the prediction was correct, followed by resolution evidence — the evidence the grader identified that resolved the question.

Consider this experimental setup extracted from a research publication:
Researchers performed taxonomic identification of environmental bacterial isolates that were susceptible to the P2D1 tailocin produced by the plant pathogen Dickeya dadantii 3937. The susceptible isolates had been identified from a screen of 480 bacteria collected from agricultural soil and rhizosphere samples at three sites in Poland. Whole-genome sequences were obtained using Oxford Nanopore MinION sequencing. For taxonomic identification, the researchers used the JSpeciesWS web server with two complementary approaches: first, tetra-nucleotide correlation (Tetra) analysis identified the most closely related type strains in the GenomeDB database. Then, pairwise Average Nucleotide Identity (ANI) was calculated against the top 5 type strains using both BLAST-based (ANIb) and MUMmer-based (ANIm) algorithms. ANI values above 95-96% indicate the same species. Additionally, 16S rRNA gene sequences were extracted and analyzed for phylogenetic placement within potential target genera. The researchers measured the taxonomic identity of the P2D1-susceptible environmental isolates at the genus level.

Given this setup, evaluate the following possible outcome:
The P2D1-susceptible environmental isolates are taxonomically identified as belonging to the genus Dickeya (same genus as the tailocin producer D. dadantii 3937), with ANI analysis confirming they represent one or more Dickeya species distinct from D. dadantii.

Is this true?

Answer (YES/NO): NO